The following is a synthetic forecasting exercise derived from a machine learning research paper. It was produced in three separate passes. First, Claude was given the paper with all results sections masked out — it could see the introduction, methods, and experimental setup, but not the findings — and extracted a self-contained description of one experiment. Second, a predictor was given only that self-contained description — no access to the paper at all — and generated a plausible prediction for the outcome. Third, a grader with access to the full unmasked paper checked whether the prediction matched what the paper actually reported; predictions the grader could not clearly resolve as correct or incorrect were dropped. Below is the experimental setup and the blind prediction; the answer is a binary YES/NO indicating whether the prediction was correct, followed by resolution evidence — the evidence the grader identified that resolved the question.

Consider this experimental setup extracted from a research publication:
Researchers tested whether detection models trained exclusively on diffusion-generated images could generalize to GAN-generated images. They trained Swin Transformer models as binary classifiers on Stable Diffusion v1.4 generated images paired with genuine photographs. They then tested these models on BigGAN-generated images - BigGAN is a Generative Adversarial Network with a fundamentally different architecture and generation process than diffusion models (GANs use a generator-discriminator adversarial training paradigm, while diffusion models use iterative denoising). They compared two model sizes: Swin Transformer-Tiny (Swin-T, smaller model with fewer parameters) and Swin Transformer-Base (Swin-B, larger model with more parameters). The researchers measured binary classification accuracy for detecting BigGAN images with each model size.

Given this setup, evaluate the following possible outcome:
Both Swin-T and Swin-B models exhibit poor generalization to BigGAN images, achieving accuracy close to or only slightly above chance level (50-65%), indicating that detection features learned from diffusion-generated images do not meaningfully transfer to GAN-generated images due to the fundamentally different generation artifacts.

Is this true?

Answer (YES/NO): NO